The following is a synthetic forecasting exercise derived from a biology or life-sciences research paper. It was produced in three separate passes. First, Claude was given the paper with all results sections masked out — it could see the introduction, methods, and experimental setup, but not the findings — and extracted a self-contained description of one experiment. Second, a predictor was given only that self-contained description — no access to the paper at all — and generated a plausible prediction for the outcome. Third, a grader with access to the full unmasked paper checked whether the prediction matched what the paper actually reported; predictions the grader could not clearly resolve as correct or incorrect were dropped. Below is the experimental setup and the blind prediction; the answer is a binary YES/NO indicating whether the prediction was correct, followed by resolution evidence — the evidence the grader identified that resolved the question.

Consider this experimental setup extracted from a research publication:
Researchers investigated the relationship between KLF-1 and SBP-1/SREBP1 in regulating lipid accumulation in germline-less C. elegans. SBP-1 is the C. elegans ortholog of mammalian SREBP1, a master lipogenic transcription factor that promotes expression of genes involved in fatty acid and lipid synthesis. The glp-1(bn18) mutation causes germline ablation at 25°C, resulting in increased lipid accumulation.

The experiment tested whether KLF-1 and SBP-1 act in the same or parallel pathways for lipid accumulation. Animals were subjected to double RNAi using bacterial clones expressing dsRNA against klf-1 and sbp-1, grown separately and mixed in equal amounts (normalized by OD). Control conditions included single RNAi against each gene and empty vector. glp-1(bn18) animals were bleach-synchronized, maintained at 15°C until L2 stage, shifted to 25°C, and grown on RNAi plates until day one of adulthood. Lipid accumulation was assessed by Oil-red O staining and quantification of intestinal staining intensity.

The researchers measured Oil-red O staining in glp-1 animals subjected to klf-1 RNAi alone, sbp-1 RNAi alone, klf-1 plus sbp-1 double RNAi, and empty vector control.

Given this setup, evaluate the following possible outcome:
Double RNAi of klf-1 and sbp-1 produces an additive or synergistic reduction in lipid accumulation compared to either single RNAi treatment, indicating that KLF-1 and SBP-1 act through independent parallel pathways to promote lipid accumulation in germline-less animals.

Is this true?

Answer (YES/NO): YES